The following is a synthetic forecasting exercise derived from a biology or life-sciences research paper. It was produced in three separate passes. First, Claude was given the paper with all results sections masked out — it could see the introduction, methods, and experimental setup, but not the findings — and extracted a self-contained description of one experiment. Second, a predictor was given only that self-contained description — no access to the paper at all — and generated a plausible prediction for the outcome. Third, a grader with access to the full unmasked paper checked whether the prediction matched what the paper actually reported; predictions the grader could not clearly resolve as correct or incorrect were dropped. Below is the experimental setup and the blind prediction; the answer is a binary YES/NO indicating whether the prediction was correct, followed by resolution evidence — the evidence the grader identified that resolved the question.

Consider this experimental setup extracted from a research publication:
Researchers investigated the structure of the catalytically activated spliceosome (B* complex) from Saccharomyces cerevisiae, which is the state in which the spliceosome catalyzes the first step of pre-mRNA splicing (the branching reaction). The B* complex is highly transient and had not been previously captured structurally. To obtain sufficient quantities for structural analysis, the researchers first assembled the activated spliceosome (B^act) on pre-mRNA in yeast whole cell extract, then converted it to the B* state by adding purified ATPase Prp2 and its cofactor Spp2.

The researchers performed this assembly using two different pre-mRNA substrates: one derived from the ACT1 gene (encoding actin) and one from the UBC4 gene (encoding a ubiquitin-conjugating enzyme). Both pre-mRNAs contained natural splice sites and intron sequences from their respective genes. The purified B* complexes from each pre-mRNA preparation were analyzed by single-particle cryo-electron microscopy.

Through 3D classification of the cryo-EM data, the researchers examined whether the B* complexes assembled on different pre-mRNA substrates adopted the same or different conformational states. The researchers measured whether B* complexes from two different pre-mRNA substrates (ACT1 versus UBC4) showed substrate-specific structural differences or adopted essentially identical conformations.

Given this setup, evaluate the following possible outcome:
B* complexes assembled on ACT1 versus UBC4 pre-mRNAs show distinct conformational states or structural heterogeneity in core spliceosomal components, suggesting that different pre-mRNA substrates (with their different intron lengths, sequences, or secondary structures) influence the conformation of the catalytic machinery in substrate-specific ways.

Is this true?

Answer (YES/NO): YES